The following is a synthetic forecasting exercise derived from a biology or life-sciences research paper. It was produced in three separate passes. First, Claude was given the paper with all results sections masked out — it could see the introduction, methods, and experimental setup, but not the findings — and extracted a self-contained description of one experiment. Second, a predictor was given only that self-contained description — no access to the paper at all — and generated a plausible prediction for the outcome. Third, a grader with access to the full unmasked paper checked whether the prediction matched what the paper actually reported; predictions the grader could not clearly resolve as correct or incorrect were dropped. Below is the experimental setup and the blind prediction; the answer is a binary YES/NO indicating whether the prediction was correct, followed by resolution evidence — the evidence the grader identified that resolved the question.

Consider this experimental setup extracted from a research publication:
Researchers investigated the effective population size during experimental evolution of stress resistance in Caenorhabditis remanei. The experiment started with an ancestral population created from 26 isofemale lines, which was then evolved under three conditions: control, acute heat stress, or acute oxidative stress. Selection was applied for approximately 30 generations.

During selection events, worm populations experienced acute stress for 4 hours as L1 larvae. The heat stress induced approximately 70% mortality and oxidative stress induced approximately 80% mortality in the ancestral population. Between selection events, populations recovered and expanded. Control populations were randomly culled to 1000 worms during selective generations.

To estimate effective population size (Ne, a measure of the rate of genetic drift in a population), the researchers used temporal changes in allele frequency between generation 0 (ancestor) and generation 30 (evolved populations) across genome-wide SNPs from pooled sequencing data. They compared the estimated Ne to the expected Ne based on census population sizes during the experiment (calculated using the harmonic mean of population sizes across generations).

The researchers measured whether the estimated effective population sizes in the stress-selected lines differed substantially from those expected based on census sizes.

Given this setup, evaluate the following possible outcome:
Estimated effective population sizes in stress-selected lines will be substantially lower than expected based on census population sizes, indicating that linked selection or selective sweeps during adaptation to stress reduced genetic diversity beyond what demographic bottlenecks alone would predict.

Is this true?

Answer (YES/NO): NO